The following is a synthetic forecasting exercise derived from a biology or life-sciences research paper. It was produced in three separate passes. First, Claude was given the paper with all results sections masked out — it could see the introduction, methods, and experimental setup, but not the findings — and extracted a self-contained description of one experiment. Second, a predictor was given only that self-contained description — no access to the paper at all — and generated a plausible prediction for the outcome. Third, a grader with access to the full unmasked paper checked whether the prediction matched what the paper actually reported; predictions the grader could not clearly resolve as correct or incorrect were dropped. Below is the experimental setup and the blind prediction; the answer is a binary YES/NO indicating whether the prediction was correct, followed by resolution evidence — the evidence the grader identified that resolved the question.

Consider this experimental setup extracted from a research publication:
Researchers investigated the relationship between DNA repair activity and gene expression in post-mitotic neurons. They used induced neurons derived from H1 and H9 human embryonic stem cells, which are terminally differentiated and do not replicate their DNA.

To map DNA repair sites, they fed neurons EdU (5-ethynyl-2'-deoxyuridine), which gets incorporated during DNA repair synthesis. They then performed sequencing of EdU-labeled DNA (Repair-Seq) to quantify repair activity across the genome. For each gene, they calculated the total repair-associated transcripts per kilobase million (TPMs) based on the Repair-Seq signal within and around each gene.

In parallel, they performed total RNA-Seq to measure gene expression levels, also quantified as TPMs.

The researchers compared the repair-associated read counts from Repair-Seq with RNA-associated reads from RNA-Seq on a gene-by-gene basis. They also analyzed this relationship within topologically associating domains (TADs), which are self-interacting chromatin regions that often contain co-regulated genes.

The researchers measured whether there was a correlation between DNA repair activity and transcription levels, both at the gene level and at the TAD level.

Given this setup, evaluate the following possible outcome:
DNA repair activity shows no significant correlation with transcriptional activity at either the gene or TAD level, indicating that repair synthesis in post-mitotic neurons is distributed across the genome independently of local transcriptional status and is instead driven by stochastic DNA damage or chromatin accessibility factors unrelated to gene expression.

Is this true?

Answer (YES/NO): NO